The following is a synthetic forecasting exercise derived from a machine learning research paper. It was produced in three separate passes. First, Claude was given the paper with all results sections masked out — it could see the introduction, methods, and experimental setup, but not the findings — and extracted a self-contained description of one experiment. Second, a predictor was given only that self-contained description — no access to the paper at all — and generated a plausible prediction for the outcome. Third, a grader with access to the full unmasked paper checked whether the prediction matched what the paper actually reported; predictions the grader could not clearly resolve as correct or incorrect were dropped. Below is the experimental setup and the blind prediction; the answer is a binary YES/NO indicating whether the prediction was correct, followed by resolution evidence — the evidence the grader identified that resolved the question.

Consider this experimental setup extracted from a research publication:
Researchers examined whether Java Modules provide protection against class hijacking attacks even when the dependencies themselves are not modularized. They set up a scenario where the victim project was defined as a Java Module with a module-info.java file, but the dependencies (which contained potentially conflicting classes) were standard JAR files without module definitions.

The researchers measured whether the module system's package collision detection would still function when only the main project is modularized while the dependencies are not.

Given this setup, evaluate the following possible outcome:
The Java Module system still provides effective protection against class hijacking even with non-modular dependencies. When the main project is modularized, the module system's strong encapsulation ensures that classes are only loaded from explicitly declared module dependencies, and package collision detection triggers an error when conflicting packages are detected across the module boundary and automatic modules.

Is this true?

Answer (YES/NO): YES